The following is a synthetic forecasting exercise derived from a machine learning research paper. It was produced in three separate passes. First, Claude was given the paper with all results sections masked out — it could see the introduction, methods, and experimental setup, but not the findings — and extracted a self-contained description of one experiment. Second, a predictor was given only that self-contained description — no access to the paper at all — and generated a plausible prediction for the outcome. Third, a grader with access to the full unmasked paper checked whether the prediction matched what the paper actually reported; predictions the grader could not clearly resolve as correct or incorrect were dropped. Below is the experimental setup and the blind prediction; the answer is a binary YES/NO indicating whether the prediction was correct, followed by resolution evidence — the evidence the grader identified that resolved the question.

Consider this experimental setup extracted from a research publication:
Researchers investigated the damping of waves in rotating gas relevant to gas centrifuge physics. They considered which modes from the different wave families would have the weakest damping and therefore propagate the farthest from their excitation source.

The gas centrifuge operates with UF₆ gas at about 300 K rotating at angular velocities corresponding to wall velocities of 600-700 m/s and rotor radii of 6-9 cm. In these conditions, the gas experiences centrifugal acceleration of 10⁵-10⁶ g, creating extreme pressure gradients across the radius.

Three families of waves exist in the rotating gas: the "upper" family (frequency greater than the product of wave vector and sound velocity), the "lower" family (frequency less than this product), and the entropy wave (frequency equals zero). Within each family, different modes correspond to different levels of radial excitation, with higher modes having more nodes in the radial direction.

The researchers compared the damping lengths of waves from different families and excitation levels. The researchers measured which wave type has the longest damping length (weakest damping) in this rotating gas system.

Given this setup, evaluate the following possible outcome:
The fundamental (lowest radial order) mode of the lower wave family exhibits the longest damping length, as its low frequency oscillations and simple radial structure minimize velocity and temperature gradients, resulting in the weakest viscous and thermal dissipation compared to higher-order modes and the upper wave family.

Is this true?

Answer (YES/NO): NO